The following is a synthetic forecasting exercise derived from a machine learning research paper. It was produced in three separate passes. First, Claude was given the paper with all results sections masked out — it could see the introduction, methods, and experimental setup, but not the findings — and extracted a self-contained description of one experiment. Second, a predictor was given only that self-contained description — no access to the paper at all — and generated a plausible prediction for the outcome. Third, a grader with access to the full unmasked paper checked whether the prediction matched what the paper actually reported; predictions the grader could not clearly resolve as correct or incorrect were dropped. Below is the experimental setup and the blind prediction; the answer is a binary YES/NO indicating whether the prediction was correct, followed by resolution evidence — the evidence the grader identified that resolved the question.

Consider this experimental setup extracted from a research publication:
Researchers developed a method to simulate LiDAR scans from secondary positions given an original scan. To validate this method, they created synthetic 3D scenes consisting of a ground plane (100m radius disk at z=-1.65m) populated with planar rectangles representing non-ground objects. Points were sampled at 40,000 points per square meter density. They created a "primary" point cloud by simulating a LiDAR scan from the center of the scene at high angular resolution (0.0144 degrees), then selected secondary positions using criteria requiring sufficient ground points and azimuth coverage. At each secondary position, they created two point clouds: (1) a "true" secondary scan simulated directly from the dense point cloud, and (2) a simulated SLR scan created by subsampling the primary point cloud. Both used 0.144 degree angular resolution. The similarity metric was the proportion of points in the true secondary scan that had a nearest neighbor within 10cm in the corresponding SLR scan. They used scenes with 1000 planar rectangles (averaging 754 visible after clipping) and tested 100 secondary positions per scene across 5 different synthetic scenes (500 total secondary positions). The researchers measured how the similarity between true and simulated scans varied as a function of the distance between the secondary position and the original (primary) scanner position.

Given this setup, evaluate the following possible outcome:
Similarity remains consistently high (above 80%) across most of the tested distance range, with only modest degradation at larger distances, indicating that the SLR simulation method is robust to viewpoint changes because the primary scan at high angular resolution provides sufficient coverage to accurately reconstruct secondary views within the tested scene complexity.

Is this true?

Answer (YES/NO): YES